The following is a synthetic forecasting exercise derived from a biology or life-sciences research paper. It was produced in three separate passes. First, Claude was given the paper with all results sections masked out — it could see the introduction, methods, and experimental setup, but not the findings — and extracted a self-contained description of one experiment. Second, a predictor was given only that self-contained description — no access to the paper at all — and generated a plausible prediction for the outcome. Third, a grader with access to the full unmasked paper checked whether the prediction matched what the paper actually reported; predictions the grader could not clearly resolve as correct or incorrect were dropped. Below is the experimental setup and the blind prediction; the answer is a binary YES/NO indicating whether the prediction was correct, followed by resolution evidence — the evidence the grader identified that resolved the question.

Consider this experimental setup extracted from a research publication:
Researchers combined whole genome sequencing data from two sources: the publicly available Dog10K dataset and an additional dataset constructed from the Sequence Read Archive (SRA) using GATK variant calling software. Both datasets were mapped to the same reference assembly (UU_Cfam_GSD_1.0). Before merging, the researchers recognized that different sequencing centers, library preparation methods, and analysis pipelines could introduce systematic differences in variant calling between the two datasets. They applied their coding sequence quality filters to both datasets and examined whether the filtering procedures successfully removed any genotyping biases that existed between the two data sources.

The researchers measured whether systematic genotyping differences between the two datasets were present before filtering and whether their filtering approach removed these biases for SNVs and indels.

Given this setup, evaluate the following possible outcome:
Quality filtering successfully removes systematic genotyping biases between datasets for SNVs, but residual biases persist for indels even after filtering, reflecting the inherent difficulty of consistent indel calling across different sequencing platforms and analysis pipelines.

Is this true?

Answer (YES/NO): NO